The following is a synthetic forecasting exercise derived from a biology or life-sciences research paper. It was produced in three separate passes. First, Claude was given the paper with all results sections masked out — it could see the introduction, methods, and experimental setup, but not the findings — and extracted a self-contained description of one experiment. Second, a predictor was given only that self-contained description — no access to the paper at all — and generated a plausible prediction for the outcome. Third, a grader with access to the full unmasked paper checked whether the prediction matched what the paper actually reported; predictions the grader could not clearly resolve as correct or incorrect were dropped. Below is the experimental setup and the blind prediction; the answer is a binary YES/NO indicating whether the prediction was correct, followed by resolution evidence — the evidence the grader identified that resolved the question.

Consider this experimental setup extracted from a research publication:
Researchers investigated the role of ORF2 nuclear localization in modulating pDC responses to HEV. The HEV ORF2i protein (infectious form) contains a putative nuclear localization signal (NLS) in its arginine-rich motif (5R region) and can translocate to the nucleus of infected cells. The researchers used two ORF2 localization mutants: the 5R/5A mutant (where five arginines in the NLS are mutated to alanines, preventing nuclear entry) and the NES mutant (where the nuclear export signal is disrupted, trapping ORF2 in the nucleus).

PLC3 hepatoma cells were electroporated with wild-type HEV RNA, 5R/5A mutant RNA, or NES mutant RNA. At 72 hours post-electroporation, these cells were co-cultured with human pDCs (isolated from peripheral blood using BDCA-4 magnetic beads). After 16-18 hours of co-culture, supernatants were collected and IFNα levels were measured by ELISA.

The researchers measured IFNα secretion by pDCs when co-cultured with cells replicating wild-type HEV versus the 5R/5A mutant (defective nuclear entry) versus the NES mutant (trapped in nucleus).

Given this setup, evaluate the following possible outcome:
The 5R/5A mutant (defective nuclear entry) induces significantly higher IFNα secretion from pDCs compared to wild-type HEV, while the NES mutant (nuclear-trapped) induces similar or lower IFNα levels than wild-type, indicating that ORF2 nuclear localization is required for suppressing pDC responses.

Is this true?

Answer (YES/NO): NO